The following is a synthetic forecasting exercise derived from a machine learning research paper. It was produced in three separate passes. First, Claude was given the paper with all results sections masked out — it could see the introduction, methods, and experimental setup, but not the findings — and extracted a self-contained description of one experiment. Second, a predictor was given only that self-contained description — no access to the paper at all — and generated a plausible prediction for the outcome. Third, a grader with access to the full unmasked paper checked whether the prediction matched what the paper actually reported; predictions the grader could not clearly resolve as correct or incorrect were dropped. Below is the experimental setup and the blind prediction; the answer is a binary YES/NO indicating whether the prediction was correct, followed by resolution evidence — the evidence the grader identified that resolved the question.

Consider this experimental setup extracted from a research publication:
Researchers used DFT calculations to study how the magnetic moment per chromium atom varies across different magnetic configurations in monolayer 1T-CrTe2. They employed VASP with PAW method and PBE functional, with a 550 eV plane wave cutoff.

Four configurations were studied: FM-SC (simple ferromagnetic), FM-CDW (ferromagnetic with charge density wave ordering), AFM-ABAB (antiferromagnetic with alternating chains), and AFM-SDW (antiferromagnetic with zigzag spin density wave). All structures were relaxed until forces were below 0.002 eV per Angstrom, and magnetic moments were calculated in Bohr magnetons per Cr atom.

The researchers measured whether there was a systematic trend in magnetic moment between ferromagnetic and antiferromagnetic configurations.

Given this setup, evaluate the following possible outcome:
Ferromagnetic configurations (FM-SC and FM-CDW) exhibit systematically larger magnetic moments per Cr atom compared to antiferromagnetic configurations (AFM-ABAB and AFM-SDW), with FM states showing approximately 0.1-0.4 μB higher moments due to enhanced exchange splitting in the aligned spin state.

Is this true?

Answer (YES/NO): NO